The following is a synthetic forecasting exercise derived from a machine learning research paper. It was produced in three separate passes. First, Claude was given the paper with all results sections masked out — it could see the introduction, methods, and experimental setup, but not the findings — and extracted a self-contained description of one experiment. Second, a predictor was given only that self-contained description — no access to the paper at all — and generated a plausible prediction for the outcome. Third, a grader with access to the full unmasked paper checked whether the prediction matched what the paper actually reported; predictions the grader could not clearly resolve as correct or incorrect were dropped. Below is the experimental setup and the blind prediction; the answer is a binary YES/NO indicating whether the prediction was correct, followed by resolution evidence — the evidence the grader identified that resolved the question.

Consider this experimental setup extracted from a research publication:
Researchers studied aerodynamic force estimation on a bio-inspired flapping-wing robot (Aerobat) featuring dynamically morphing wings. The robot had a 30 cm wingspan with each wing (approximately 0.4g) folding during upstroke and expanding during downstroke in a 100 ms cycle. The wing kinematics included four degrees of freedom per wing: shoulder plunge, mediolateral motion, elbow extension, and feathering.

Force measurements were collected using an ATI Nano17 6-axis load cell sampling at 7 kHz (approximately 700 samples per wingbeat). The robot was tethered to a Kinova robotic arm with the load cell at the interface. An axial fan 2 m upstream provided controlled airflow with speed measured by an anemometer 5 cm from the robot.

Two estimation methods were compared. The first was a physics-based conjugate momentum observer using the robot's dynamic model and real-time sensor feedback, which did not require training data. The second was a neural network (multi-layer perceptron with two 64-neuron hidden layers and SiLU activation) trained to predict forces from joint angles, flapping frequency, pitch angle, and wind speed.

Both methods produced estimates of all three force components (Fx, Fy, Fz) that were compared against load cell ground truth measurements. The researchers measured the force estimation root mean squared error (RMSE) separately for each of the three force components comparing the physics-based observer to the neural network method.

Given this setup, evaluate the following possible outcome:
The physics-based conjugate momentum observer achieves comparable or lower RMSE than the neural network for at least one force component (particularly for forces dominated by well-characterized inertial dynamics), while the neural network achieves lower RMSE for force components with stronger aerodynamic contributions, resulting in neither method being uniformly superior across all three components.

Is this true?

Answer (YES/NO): NO